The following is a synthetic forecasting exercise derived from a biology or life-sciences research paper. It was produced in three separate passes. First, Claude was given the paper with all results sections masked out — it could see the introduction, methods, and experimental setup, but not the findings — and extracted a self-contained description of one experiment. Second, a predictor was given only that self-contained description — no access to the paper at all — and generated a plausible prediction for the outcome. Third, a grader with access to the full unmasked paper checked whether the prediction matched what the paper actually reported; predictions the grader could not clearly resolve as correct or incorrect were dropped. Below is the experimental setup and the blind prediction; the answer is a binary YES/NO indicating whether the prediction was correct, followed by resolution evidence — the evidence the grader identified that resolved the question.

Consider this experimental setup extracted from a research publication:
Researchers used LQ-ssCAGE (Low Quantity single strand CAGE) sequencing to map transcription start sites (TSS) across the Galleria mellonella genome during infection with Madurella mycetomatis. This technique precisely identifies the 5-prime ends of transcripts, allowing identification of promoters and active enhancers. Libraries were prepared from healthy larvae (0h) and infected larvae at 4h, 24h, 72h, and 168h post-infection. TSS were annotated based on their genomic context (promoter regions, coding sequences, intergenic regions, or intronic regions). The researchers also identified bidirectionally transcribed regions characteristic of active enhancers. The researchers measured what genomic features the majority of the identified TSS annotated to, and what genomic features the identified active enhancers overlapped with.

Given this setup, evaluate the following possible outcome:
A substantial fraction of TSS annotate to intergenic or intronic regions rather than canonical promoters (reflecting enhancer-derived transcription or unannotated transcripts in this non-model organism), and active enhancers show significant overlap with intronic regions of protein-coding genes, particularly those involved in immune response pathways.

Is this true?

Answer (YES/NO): NO